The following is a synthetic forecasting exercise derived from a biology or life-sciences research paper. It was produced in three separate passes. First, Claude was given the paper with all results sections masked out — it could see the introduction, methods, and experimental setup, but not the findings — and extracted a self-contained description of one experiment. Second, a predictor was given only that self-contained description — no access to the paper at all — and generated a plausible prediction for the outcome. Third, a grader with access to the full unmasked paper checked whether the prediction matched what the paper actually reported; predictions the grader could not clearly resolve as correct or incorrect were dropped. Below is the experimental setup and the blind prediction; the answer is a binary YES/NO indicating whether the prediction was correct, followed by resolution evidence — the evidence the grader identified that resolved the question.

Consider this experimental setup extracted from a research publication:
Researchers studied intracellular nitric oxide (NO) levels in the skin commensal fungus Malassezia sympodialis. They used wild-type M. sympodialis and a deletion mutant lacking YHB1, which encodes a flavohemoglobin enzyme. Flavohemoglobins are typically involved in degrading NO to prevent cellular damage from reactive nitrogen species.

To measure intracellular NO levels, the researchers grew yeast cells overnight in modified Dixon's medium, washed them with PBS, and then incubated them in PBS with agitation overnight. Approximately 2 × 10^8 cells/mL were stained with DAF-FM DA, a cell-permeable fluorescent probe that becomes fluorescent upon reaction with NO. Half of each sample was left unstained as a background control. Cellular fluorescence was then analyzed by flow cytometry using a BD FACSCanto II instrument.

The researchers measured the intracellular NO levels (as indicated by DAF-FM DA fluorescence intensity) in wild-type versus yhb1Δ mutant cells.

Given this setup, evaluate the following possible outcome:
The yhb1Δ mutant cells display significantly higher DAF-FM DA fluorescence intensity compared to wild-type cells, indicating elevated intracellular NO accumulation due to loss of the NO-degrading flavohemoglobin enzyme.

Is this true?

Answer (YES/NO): YES